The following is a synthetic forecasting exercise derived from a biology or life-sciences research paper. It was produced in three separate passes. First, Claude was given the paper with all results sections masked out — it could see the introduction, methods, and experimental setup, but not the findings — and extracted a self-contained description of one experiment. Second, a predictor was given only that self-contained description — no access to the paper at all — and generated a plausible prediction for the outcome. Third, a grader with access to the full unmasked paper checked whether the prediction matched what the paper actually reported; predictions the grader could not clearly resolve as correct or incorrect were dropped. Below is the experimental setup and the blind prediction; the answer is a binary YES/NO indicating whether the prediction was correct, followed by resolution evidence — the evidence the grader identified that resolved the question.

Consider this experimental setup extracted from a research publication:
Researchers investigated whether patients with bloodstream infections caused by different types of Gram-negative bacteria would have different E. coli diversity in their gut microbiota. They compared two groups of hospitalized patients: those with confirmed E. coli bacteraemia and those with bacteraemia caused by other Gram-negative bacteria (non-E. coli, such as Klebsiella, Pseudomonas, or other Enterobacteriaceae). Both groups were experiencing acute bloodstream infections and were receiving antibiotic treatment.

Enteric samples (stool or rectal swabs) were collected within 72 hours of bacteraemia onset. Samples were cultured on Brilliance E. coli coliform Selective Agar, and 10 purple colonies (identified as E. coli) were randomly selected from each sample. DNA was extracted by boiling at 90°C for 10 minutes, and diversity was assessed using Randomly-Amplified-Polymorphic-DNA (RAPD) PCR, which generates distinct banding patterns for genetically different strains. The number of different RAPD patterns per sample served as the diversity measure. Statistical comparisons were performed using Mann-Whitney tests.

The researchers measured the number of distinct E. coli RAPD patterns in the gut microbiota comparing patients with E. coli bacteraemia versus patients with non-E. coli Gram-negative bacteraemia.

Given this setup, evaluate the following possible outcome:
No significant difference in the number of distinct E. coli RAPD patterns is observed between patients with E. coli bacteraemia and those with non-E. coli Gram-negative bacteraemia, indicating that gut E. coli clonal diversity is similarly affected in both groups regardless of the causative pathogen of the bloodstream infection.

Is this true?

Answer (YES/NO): NO